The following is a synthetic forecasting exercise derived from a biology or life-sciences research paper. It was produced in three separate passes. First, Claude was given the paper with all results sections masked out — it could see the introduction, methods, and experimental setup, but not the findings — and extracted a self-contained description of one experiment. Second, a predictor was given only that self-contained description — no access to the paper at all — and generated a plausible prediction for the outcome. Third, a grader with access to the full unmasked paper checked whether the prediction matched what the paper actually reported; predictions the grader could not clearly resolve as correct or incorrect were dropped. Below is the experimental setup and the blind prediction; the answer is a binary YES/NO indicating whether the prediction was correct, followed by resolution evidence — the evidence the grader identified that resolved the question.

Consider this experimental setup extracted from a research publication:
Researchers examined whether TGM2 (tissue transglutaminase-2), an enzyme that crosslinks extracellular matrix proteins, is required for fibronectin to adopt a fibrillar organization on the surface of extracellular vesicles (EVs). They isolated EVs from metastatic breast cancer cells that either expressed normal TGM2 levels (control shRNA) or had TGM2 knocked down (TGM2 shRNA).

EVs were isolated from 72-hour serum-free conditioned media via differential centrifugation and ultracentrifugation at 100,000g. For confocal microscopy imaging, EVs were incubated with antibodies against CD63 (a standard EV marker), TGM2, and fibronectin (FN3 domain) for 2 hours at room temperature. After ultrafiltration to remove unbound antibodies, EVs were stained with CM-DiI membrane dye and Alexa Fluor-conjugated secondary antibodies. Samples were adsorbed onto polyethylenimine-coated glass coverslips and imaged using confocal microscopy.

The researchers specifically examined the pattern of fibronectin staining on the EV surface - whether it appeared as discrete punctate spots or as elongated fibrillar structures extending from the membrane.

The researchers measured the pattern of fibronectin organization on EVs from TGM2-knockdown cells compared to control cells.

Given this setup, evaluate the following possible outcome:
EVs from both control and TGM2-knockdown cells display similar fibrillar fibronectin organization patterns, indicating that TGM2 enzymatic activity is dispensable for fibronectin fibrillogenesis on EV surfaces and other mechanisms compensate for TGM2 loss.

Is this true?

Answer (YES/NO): NO